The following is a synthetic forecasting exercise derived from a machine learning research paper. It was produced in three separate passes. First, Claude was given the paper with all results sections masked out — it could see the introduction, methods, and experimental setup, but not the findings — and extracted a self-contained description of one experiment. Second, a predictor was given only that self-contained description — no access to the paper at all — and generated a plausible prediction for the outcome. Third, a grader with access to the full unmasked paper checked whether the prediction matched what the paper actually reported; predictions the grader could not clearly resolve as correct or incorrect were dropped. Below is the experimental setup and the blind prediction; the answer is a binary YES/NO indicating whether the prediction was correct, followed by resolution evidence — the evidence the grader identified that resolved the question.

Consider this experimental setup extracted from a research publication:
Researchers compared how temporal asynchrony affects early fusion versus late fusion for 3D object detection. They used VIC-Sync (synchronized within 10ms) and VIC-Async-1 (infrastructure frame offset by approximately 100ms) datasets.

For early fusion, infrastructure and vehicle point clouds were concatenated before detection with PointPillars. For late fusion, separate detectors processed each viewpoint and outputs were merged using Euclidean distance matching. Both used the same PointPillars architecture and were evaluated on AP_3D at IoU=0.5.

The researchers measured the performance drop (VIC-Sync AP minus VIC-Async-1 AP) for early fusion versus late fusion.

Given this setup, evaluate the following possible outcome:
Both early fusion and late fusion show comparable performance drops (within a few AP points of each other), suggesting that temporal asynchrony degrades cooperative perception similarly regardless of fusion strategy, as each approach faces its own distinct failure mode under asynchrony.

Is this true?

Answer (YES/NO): YES